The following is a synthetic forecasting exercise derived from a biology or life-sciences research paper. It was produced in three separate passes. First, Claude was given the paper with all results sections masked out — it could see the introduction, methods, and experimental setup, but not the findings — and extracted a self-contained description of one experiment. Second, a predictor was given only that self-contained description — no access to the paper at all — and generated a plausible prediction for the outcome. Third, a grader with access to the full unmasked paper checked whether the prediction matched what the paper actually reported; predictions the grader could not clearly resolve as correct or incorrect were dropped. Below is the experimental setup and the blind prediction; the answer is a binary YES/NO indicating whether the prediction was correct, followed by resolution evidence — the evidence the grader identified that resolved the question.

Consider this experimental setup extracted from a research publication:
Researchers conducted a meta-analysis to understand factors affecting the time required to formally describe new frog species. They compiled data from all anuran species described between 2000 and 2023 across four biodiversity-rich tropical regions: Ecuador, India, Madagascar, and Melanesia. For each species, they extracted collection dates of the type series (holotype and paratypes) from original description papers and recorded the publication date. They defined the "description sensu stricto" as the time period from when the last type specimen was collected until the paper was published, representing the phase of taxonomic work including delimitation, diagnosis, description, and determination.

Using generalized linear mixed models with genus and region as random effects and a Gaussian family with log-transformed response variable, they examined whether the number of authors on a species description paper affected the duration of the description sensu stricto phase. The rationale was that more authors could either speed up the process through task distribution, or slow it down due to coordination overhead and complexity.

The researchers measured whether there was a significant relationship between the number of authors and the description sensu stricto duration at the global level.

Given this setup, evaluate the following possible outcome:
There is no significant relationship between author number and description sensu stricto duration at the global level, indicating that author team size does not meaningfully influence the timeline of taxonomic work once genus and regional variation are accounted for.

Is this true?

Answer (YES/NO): NO